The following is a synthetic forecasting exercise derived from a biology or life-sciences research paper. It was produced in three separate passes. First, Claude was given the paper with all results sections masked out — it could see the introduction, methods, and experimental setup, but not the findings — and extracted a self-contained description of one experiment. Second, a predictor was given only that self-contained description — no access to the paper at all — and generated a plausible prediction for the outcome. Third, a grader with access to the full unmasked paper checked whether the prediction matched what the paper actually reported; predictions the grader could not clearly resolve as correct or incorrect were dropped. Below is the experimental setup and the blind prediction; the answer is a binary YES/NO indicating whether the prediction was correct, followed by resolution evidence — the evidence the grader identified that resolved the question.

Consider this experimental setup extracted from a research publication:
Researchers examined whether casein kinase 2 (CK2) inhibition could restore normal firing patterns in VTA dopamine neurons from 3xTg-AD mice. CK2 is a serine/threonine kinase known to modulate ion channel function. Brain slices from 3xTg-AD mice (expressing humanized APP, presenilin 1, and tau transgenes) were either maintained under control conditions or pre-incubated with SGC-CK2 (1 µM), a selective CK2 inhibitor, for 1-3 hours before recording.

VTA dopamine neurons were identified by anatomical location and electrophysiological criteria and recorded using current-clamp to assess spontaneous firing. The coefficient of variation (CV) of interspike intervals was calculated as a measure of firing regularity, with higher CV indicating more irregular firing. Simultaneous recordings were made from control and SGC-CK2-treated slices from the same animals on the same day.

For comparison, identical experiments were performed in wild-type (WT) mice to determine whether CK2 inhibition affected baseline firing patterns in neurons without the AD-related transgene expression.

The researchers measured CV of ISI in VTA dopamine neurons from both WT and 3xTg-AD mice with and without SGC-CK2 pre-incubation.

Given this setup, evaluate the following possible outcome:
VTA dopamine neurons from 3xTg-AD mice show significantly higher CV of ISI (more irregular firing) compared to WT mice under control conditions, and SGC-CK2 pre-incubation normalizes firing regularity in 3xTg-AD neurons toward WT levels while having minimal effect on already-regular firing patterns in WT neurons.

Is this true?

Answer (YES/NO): YES